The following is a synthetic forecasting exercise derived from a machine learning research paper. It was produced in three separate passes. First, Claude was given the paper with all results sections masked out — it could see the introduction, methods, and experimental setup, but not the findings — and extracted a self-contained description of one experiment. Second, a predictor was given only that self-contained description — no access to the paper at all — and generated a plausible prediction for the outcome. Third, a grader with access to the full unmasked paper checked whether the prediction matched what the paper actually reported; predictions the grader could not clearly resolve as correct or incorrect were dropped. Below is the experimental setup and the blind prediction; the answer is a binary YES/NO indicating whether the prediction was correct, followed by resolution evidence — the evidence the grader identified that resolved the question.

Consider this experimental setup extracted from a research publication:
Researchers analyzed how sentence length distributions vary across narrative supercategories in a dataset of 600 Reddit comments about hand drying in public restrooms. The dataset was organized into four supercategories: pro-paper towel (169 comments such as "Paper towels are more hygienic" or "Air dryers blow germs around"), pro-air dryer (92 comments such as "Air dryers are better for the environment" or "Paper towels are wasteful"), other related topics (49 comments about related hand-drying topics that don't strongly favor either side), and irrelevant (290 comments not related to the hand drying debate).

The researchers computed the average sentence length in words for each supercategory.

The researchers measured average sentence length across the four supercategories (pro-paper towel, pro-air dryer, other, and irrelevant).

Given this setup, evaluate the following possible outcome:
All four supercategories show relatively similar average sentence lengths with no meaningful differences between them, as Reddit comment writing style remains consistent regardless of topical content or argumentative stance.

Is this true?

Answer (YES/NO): NO